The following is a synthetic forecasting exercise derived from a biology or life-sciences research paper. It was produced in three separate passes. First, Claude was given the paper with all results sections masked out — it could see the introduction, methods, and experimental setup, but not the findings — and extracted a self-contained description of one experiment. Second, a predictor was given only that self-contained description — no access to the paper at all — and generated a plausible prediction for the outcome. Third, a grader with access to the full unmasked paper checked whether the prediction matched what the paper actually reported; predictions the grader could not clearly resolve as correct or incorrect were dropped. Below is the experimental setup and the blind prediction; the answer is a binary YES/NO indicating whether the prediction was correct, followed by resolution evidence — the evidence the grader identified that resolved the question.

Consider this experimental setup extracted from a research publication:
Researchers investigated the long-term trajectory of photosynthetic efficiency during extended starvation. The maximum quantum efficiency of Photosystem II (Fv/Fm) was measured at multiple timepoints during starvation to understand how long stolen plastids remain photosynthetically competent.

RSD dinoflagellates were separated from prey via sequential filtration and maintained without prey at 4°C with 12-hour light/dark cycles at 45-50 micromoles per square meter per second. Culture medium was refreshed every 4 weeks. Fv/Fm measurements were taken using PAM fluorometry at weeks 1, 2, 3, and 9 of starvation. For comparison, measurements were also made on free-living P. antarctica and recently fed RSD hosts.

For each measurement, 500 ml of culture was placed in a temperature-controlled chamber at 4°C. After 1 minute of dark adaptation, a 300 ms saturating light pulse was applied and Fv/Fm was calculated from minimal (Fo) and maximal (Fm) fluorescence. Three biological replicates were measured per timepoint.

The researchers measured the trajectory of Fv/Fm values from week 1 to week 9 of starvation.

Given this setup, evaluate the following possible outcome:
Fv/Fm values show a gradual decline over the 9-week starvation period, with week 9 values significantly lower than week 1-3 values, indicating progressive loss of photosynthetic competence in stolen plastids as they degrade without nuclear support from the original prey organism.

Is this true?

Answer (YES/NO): YES